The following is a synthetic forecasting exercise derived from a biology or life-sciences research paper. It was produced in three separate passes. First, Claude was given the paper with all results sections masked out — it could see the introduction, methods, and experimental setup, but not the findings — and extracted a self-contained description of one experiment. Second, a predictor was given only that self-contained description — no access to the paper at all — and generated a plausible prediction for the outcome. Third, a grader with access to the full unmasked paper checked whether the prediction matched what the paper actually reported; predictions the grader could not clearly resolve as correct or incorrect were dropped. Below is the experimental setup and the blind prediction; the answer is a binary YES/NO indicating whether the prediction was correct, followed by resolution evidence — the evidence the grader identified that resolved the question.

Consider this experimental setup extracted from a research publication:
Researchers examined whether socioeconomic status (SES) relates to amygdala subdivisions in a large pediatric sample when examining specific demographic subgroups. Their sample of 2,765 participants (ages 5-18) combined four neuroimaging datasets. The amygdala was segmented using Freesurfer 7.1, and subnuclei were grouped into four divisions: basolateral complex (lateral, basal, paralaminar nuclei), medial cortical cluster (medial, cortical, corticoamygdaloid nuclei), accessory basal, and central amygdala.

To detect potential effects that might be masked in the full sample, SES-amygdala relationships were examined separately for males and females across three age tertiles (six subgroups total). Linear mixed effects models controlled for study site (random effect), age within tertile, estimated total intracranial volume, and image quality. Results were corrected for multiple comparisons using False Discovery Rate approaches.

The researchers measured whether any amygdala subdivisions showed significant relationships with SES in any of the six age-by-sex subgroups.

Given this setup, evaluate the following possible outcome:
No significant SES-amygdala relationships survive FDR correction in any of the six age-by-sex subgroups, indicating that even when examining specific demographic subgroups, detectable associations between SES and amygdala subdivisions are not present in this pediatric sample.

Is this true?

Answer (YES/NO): NO